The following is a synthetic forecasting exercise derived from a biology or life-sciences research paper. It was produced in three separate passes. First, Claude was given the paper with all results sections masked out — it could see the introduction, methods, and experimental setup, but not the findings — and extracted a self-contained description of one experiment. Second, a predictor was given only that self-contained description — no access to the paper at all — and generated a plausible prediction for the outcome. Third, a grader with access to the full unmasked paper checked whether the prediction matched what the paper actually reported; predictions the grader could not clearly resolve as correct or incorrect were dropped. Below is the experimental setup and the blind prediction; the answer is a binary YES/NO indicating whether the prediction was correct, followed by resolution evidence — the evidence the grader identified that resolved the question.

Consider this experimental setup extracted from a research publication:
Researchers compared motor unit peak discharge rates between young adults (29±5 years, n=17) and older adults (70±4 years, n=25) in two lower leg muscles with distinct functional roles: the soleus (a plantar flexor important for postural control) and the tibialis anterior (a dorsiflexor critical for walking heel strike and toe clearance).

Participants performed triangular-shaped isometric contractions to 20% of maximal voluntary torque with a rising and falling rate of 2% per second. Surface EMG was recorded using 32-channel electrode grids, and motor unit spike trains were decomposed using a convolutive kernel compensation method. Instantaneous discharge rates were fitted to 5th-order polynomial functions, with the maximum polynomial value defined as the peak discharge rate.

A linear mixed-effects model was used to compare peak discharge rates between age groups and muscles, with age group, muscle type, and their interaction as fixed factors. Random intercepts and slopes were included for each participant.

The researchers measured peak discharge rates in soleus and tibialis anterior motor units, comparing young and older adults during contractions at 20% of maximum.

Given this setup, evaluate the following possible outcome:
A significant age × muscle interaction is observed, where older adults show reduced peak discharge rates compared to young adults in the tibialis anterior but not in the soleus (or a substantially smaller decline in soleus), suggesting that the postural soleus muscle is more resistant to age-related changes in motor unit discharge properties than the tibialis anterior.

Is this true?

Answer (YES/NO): NO